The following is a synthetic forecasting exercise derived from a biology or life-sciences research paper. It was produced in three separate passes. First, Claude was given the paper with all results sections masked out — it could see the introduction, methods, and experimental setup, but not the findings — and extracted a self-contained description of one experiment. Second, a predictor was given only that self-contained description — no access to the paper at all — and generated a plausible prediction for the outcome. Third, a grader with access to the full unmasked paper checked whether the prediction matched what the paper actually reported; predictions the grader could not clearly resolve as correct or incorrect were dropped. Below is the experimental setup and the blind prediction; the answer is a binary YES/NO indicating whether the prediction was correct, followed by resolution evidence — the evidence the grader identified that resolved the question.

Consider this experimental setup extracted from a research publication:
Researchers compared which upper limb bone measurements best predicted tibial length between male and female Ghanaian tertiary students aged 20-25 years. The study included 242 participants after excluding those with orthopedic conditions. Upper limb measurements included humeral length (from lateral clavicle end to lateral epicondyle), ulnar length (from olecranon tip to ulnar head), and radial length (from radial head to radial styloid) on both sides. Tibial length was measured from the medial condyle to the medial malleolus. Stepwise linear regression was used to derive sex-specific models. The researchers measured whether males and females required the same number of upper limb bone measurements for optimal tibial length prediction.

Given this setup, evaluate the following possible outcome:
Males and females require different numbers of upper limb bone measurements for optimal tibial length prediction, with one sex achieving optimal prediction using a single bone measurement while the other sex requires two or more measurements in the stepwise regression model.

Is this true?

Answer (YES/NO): NO